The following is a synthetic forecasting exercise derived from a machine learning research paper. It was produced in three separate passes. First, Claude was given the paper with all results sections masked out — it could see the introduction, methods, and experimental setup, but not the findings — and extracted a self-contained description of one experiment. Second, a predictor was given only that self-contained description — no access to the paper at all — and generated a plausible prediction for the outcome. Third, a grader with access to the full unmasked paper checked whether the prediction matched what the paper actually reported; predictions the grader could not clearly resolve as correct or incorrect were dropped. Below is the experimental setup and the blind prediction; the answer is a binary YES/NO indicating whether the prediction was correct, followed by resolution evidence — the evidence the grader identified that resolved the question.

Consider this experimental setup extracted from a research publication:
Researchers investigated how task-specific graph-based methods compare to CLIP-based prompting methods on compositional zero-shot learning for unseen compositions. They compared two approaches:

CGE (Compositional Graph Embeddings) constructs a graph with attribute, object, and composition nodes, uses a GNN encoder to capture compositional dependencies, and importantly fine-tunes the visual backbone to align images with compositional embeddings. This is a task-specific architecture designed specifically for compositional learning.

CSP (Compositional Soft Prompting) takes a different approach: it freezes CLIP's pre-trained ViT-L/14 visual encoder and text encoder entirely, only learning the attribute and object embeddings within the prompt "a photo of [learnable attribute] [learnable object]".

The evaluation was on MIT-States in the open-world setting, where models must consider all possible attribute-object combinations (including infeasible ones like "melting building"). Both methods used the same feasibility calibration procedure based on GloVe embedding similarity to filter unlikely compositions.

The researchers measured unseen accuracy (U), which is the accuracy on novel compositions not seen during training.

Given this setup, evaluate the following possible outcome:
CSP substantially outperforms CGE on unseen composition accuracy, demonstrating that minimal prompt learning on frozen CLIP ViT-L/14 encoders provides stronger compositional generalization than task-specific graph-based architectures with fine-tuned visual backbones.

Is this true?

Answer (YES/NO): YES